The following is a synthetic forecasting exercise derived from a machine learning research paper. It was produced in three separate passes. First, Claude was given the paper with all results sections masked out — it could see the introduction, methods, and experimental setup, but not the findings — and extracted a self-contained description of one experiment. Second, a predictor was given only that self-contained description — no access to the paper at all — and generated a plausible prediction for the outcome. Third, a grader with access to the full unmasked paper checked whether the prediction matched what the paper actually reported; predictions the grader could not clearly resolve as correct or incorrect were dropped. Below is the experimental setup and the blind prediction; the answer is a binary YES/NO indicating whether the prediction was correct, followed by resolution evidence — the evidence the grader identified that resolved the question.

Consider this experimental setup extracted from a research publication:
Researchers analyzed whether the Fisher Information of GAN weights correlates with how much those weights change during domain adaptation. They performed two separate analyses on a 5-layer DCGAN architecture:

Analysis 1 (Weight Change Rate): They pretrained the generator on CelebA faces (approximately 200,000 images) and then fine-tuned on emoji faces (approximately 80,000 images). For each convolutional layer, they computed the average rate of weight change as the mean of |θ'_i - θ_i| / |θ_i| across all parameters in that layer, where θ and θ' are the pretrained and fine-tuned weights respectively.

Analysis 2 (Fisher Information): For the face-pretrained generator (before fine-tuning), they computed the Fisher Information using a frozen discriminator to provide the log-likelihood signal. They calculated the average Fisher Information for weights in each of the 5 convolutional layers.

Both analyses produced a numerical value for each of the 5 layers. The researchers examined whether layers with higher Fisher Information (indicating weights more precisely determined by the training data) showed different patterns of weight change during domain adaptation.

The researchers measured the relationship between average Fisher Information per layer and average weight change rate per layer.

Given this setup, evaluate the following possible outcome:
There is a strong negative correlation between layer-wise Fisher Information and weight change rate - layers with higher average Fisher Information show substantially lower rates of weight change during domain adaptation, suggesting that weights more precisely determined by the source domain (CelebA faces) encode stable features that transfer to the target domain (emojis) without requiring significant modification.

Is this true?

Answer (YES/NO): YES